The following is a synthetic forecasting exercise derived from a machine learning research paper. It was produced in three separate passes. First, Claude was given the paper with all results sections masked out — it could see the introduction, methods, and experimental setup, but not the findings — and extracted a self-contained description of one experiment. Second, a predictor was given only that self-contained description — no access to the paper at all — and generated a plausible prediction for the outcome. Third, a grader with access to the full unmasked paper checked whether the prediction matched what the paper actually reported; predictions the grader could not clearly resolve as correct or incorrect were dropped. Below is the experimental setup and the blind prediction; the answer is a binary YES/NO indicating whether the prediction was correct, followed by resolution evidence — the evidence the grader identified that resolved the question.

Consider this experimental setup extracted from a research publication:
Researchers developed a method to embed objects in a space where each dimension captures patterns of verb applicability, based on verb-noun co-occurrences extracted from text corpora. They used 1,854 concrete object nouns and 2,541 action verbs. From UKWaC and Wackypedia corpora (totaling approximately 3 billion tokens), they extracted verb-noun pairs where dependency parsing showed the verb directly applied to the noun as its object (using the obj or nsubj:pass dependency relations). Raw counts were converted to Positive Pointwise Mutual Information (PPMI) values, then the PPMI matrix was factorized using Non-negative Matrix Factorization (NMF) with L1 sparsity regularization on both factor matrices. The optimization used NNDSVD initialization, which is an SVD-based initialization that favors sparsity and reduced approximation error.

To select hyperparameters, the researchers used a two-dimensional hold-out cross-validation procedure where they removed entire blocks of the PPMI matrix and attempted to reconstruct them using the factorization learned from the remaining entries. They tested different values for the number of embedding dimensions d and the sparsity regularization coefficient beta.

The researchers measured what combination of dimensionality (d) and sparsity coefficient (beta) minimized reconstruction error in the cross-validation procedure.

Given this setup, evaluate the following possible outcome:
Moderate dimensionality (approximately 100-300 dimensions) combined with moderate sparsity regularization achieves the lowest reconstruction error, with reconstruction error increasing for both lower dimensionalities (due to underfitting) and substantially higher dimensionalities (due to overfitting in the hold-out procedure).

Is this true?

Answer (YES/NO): NO